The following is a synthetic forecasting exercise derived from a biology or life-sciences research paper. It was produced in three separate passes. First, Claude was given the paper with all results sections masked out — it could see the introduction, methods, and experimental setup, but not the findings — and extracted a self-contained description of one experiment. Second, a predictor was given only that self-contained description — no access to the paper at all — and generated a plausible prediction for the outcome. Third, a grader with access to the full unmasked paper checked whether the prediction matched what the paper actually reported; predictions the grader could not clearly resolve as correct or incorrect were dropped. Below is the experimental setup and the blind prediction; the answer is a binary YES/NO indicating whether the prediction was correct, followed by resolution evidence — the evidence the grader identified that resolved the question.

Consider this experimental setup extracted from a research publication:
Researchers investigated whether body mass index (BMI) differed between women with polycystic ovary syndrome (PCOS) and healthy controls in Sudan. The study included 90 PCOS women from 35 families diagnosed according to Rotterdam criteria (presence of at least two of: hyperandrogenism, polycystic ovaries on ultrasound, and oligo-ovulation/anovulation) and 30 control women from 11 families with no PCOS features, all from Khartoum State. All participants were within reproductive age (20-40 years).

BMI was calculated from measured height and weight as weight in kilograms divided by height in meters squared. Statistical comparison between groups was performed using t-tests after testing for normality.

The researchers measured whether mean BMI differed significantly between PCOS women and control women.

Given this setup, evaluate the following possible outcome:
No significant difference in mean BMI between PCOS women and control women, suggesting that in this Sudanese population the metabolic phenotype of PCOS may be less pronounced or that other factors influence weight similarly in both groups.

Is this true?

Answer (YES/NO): YES